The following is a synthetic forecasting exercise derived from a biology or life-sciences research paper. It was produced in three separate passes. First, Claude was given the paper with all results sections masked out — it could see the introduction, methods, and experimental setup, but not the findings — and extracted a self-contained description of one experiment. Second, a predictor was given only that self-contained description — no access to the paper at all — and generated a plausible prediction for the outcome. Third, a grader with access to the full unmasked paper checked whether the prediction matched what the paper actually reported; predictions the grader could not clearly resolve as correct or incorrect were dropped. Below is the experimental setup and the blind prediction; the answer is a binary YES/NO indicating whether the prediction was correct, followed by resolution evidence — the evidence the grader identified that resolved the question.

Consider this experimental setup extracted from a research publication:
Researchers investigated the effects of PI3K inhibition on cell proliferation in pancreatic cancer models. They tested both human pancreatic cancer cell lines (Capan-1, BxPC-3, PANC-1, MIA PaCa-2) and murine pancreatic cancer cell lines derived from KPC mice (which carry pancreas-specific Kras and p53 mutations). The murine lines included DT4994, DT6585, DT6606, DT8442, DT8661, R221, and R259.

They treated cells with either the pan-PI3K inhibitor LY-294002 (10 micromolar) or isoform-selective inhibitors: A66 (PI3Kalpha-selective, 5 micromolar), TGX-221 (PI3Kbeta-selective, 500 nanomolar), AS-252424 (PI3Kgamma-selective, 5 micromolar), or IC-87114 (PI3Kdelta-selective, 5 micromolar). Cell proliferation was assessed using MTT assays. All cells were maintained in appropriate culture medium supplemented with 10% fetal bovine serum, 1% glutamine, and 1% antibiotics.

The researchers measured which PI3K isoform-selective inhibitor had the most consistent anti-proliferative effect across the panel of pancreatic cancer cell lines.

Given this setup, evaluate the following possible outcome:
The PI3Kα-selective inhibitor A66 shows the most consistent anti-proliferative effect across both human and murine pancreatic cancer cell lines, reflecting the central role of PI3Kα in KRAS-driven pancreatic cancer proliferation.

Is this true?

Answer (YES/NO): NO